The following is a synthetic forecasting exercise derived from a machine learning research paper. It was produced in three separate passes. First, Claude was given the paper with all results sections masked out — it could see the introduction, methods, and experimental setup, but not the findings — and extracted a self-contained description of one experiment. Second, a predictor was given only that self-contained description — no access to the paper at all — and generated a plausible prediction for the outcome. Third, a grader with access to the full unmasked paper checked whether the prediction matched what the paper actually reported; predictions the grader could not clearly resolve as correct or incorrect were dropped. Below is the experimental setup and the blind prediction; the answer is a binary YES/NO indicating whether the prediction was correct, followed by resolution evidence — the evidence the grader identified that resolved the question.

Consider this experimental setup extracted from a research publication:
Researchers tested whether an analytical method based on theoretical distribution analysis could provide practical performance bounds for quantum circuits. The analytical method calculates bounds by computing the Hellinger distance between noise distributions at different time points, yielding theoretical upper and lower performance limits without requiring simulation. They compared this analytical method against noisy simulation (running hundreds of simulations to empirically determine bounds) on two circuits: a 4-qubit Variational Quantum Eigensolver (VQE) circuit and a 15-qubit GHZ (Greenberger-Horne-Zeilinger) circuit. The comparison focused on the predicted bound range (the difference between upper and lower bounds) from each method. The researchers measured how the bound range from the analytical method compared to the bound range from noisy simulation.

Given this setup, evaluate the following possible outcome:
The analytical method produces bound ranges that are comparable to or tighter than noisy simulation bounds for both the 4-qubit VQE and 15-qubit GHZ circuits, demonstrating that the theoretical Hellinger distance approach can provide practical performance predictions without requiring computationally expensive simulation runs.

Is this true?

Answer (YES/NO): NO